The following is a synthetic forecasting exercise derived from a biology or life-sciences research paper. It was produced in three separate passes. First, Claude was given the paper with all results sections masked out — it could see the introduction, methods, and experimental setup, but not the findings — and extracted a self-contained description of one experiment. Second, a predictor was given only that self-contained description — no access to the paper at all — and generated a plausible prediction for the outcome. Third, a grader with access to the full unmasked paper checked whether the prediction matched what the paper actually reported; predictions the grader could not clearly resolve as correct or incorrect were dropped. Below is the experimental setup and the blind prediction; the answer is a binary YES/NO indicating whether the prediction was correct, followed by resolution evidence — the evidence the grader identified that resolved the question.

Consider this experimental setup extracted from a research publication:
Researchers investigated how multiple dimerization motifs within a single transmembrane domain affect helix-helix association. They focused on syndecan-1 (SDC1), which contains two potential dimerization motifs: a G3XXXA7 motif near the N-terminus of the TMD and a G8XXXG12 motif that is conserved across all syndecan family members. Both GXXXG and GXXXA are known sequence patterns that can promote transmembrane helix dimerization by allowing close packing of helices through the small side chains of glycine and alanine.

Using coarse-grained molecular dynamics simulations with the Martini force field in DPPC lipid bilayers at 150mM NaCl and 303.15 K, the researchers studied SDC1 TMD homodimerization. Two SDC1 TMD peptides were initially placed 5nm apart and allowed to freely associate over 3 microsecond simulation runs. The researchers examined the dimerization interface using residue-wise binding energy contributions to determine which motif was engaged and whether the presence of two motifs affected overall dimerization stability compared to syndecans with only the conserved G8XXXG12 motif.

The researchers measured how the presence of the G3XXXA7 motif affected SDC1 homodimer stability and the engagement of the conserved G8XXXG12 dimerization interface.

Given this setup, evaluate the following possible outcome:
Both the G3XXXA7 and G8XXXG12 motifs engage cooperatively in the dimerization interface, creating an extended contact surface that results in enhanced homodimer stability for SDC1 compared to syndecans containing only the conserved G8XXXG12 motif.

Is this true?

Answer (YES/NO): NO